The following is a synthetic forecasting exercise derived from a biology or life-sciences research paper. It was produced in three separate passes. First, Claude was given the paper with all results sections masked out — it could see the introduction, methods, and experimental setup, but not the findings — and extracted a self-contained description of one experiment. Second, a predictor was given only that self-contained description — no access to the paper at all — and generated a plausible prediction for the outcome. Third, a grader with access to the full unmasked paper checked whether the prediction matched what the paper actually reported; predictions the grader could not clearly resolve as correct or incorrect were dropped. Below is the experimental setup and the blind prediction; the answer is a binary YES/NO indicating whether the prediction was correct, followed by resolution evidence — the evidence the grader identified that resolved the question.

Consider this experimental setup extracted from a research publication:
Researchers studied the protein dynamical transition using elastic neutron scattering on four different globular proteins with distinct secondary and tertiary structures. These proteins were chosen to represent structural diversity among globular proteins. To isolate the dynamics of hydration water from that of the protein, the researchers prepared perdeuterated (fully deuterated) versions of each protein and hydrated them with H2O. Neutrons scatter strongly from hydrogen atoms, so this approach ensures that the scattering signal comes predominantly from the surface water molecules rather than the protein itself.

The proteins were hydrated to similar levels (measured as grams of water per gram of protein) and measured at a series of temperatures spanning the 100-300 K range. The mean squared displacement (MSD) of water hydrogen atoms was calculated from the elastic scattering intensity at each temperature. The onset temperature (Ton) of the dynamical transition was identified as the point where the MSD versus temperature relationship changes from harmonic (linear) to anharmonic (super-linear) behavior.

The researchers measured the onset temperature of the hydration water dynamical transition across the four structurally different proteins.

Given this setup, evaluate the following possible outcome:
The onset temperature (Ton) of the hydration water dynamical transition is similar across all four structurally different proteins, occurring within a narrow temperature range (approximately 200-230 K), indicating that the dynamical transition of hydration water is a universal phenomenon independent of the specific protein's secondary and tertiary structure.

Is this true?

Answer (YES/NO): NO